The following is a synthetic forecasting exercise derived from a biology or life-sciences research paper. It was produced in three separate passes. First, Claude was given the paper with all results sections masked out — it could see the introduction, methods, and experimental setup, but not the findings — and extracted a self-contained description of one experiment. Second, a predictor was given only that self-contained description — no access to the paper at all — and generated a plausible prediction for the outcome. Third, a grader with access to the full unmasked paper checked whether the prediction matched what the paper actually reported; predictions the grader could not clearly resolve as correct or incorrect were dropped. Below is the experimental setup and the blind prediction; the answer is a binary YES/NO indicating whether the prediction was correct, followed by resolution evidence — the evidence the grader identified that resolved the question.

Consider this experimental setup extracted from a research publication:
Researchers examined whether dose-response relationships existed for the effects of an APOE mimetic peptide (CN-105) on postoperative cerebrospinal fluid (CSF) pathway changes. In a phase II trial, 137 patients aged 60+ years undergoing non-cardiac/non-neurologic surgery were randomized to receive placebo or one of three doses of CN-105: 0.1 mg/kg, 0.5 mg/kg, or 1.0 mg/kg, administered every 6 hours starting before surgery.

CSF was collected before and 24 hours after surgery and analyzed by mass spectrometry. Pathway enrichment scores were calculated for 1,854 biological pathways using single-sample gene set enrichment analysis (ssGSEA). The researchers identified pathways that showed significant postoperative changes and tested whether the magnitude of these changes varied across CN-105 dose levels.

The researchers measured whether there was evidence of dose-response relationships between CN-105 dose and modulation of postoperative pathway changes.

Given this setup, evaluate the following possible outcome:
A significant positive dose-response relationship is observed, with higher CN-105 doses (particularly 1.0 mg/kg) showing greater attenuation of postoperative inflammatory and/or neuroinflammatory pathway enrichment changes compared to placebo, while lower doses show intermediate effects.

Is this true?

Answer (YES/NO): NO